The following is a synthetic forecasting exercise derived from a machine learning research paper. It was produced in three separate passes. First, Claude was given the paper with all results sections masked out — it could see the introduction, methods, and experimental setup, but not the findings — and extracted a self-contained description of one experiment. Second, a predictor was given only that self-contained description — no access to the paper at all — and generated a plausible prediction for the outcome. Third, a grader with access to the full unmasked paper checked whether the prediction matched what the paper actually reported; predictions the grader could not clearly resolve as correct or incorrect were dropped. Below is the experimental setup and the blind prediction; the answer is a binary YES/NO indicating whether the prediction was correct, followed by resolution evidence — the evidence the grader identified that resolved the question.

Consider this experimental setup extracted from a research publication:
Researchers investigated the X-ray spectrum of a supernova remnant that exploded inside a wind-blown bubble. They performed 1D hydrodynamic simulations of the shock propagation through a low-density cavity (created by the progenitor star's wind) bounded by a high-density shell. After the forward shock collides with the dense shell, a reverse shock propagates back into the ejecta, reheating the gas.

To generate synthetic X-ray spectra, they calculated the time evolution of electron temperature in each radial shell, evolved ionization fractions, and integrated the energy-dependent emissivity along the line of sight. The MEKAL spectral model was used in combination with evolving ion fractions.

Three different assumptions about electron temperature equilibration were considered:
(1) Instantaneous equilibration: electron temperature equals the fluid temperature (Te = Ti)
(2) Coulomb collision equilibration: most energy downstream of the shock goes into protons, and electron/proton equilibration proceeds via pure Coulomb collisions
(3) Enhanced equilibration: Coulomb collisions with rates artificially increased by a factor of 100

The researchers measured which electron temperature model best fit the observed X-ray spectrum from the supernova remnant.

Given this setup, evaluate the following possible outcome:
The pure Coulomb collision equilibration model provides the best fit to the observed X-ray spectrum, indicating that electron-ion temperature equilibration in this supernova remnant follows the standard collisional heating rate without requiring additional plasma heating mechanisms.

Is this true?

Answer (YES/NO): YES